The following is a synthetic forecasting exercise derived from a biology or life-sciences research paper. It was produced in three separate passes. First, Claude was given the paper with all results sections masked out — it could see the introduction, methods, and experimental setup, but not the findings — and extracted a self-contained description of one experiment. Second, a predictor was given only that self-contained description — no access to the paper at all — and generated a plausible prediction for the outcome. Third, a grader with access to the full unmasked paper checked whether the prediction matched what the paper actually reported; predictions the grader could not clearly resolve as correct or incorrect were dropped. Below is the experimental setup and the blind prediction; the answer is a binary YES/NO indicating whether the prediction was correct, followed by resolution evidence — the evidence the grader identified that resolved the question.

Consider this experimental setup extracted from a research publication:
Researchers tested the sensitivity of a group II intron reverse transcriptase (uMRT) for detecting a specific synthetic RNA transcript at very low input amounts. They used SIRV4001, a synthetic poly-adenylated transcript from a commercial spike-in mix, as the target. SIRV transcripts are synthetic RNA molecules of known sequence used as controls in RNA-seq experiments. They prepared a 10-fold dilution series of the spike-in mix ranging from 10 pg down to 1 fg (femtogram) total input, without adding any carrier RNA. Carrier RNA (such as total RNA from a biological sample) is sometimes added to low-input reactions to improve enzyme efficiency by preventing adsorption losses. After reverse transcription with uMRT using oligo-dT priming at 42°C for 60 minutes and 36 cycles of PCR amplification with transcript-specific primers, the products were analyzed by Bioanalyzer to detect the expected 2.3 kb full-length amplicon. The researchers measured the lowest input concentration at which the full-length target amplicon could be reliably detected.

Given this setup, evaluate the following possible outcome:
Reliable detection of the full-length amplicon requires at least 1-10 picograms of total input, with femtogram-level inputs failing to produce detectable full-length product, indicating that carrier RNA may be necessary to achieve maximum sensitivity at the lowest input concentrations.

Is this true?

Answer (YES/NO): NO